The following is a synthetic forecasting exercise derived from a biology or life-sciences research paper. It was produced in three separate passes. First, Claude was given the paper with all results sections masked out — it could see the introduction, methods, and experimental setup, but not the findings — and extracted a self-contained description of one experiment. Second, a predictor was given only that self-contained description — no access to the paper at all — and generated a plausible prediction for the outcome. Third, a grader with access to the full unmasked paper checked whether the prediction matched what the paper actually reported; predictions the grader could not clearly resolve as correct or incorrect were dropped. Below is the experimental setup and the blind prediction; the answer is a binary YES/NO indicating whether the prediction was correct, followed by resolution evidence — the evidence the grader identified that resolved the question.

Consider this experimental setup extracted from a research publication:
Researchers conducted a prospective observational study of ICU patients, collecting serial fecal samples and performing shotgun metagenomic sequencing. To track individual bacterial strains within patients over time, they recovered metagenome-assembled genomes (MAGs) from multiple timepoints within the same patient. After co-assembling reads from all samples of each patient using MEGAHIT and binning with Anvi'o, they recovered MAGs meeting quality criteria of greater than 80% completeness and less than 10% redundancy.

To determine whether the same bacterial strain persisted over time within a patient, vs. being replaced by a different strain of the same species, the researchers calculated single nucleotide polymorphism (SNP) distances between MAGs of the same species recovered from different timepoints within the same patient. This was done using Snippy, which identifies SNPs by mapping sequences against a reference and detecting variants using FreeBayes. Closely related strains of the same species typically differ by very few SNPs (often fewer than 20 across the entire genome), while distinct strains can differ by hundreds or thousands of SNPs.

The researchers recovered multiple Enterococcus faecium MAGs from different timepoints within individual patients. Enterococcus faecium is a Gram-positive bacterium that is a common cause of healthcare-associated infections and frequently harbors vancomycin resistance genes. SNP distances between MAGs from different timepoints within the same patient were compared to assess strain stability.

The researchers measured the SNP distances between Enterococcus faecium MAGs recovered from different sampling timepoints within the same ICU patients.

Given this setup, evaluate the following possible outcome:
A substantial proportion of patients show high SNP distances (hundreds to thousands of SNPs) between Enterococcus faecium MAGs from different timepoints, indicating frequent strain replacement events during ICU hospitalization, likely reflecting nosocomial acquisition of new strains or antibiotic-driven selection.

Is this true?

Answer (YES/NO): NO